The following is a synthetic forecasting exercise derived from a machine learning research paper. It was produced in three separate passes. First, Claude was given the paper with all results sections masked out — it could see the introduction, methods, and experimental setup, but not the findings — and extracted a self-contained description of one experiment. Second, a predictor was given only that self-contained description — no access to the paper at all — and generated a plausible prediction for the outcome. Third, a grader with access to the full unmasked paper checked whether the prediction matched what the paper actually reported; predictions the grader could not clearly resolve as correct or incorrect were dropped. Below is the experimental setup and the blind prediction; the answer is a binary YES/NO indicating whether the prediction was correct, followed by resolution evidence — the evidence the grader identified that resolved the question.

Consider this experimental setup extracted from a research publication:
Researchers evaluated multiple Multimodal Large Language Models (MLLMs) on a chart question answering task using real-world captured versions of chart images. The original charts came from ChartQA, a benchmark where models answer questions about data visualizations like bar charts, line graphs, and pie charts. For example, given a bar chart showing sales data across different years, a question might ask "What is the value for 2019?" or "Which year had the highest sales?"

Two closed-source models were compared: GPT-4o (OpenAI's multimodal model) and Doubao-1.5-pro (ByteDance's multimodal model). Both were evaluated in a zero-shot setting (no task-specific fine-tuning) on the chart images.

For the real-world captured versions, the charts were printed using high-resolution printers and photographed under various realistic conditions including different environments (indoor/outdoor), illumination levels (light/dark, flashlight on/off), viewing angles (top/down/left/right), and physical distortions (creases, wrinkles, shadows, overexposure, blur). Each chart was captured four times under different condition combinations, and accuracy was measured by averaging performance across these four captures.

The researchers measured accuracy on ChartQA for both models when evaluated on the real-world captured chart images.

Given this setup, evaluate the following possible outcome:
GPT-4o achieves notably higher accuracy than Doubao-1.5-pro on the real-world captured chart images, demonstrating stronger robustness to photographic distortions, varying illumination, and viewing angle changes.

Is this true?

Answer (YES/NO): NO